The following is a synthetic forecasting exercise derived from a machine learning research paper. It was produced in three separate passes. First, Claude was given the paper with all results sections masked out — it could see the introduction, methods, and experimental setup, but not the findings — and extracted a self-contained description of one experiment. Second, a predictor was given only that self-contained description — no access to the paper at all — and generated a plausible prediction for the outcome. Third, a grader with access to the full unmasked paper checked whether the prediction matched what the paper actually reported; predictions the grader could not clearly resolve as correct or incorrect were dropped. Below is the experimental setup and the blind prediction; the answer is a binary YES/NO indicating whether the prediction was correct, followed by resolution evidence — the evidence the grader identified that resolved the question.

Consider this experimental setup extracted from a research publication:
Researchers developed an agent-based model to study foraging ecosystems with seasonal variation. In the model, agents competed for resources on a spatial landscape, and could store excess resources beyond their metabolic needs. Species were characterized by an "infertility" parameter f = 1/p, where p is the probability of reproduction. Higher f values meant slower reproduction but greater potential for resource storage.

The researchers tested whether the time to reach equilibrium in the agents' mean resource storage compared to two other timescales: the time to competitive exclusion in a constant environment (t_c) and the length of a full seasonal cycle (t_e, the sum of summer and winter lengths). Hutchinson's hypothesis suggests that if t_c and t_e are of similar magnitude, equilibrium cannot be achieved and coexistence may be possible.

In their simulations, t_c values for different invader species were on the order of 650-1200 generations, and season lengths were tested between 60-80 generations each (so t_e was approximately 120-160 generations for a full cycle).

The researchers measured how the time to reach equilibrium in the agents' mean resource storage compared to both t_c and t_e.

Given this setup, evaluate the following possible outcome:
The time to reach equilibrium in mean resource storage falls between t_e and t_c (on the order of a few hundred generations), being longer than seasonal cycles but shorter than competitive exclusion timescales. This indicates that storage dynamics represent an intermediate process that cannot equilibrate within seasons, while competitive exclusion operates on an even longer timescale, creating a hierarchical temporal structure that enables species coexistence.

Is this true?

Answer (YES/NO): NO